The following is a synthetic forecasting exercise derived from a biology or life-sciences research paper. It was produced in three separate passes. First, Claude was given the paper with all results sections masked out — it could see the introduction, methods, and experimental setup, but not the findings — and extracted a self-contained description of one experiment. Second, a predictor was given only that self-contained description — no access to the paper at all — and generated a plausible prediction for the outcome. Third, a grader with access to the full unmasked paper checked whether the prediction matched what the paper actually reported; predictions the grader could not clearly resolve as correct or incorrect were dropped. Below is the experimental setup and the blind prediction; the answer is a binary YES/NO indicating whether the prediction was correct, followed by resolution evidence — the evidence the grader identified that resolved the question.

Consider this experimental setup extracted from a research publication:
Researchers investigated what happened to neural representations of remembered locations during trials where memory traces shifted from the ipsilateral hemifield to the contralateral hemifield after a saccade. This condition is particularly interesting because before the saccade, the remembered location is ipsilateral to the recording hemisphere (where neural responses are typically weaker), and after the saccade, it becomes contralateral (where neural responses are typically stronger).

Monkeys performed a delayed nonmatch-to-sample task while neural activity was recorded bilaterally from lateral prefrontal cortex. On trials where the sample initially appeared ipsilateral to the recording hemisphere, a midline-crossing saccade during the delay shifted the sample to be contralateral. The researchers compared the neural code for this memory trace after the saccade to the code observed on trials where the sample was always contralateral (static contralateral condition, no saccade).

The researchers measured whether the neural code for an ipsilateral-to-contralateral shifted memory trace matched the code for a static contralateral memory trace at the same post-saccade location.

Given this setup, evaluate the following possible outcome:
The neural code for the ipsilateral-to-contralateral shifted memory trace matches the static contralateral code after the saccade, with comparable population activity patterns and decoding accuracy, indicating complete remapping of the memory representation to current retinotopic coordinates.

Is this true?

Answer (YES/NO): NO